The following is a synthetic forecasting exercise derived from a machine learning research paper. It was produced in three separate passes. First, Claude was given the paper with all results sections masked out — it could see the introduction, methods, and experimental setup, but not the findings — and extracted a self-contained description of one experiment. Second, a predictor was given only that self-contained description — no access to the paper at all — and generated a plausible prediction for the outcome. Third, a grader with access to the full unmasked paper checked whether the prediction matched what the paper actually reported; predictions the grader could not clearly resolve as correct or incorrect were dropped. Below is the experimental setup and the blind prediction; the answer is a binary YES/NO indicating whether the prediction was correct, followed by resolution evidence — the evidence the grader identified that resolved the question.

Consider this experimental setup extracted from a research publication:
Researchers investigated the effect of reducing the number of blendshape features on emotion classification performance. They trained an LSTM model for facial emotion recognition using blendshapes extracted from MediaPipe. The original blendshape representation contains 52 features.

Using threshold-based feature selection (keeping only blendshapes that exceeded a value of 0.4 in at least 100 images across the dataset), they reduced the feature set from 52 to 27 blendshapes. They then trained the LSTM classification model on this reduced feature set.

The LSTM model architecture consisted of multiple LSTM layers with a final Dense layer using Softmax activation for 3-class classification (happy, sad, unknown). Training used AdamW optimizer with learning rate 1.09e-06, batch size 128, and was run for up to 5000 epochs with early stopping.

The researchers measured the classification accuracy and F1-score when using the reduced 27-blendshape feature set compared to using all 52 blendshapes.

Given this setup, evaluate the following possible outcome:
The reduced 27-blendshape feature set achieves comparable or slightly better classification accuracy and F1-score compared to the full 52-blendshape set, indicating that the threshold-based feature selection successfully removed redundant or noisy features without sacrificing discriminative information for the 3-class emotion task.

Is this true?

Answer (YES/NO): YES